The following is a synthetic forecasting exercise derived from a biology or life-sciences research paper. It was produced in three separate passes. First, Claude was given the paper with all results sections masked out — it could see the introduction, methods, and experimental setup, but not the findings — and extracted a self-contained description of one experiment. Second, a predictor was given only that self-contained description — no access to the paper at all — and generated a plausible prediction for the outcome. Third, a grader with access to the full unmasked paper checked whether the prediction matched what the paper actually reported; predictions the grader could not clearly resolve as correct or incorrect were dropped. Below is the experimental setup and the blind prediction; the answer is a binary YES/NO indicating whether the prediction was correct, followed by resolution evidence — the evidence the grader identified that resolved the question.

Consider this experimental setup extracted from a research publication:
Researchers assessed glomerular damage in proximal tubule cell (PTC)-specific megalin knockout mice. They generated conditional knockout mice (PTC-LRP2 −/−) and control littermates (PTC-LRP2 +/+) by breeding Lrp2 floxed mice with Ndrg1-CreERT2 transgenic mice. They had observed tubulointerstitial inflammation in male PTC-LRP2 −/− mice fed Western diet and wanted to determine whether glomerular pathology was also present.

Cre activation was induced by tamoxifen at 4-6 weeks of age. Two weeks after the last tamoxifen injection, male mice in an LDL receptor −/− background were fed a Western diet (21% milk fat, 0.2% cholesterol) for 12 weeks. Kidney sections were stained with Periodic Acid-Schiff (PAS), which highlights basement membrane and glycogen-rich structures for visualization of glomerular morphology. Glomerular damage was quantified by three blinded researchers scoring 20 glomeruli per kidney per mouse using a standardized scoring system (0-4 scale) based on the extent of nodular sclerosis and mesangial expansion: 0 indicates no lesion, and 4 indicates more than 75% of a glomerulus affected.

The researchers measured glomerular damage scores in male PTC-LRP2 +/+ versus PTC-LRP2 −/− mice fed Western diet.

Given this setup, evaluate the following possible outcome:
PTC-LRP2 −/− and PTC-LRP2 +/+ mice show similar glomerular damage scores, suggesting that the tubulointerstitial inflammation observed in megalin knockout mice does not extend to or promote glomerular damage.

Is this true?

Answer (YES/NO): YES